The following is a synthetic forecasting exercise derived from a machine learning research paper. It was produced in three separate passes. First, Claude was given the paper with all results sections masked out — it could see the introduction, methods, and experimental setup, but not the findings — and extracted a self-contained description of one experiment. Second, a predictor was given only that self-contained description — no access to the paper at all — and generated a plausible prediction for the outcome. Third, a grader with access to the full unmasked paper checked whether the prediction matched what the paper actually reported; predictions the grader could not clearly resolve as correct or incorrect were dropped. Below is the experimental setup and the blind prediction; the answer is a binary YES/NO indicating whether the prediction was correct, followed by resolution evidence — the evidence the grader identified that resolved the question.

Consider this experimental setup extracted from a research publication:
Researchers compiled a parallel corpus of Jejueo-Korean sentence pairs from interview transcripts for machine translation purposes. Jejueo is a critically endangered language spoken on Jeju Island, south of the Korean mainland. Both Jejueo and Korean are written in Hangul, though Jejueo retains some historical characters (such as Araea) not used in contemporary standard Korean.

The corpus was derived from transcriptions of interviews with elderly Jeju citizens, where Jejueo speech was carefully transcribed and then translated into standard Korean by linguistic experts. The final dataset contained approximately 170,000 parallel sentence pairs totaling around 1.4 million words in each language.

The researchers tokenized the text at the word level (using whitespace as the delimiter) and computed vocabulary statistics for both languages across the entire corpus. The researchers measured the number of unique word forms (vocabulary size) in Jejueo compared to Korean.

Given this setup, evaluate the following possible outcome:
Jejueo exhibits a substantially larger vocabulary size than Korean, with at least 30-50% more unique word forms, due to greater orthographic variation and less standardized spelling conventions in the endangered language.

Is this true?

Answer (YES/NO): YES